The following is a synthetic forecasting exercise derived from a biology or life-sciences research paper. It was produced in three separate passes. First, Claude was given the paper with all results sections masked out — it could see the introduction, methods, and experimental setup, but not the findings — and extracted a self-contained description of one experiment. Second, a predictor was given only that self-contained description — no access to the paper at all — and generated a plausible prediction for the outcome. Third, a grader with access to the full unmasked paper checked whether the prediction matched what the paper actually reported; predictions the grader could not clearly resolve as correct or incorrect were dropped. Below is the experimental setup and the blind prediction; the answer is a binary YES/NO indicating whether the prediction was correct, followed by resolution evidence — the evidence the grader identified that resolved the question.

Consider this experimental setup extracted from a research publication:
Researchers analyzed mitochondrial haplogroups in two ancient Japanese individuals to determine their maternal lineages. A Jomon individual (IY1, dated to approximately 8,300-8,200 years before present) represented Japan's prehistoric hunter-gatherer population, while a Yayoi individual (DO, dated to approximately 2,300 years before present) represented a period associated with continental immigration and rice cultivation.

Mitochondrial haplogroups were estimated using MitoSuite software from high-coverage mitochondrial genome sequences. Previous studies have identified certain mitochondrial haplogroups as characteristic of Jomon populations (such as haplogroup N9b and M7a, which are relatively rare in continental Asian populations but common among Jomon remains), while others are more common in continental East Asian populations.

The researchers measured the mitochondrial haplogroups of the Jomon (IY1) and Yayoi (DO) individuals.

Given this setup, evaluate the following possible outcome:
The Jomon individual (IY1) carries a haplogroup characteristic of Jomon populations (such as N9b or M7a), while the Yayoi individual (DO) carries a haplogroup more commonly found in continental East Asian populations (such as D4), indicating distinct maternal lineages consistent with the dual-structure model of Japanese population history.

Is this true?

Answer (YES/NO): YES